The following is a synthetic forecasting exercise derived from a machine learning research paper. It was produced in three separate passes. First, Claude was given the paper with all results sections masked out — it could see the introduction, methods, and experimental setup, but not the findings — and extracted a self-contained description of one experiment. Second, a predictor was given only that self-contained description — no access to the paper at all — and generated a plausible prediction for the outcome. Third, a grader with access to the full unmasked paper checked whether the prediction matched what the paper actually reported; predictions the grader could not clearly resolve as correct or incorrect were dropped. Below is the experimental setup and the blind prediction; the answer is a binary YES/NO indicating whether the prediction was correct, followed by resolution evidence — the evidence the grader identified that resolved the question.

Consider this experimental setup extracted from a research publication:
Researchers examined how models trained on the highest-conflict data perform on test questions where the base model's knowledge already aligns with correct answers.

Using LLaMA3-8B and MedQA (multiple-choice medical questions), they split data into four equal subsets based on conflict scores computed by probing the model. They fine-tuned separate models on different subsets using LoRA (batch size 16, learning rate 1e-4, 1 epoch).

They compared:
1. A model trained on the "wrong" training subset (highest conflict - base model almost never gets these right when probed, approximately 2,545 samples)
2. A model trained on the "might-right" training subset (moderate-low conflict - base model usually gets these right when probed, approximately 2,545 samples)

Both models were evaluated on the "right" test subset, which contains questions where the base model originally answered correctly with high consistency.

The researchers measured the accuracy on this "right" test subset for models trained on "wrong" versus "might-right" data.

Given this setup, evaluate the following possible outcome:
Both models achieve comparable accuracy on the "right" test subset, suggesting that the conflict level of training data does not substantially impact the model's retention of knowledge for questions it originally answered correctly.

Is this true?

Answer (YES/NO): NO